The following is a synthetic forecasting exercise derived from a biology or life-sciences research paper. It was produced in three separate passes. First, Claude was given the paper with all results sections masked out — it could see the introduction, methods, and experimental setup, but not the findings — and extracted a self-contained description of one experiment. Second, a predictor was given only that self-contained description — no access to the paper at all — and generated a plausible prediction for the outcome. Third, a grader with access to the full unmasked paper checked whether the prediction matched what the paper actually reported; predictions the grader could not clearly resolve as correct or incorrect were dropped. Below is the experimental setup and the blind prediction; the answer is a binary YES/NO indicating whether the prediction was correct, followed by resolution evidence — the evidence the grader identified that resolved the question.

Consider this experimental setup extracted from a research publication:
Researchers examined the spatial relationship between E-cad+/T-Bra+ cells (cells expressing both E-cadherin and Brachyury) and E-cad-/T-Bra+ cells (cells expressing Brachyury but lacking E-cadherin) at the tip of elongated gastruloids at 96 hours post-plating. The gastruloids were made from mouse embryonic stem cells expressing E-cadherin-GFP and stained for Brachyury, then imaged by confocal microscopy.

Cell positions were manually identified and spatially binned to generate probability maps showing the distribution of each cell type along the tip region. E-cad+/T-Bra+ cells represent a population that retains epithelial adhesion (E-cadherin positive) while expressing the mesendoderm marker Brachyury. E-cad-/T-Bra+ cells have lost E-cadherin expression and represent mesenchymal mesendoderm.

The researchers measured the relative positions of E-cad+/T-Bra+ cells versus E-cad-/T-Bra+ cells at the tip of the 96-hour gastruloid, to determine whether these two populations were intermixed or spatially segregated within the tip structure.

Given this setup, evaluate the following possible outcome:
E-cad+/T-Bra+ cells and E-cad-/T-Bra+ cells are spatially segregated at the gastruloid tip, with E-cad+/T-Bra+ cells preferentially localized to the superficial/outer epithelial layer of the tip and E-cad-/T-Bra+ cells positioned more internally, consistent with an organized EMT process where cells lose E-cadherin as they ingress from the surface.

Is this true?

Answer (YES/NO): NO